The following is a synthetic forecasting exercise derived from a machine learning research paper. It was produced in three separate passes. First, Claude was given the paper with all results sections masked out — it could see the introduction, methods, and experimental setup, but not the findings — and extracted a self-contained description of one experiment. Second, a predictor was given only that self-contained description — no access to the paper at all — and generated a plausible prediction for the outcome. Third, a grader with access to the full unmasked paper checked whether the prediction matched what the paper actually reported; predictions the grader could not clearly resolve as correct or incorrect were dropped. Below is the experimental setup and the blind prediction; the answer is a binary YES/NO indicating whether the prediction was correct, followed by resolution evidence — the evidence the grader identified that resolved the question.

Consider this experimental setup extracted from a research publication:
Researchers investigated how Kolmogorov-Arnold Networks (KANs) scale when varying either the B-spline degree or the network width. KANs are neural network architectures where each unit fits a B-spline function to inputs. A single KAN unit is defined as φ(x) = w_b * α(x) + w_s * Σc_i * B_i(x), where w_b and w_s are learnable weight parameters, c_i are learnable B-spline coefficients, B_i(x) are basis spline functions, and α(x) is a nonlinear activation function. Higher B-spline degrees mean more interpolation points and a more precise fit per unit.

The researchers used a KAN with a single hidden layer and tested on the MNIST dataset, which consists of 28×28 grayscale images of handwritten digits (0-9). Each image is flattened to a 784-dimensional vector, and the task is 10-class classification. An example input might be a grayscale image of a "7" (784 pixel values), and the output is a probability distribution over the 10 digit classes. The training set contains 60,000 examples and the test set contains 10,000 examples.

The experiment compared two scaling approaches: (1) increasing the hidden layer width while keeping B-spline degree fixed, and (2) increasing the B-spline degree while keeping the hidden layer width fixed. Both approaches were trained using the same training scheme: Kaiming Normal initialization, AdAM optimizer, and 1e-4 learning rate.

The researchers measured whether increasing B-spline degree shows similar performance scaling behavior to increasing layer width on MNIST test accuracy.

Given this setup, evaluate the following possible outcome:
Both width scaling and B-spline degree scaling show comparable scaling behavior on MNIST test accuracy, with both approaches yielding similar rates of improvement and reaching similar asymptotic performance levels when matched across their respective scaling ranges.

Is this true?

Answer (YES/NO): NO